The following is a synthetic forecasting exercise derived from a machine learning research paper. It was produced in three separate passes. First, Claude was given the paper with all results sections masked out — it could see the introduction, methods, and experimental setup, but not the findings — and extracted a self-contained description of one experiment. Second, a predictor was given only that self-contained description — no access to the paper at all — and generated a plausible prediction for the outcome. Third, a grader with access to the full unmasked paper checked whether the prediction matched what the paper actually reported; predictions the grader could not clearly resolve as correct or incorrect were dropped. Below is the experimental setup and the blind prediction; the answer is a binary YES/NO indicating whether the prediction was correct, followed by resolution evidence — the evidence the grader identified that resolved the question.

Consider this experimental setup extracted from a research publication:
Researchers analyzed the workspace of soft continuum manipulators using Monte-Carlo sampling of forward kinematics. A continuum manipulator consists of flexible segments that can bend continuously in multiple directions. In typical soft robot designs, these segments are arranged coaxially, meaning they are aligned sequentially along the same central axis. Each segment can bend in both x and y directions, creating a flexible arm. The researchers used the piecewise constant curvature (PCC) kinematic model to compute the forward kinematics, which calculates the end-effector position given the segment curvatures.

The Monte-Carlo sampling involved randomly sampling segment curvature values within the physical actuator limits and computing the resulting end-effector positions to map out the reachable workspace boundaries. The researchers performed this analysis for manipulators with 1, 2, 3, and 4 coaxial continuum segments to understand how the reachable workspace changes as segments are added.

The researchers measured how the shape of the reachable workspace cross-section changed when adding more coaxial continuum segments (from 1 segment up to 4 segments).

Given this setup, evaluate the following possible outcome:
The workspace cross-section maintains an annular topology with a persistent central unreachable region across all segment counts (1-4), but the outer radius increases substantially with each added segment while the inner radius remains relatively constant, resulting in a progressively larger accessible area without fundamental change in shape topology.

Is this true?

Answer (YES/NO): NO